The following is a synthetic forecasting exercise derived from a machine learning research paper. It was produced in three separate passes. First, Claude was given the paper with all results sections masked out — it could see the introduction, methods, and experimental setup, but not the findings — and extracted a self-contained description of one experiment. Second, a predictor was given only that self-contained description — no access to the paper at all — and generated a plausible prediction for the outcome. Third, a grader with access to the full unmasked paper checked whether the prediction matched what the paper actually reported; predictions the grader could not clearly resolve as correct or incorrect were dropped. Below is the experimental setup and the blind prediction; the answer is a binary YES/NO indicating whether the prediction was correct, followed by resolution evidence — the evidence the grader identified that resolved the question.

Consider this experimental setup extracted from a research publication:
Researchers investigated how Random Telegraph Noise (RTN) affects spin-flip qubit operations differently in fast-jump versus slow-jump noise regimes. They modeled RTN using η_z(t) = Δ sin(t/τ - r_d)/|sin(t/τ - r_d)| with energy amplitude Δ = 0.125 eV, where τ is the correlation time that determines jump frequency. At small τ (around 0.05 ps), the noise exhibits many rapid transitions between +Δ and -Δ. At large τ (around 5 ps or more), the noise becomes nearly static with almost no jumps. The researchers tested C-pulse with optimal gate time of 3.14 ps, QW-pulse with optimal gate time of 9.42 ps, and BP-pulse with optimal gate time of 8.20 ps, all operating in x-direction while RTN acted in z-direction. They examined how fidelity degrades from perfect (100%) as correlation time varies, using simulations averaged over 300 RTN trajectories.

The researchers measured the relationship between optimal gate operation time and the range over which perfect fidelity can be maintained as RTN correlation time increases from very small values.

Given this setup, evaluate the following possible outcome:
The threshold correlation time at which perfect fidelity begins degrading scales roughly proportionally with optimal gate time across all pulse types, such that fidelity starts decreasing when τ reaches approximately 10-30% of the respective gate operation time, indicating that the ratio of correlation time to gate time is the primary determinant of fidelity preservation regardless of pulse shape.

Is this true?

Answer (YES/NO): NO